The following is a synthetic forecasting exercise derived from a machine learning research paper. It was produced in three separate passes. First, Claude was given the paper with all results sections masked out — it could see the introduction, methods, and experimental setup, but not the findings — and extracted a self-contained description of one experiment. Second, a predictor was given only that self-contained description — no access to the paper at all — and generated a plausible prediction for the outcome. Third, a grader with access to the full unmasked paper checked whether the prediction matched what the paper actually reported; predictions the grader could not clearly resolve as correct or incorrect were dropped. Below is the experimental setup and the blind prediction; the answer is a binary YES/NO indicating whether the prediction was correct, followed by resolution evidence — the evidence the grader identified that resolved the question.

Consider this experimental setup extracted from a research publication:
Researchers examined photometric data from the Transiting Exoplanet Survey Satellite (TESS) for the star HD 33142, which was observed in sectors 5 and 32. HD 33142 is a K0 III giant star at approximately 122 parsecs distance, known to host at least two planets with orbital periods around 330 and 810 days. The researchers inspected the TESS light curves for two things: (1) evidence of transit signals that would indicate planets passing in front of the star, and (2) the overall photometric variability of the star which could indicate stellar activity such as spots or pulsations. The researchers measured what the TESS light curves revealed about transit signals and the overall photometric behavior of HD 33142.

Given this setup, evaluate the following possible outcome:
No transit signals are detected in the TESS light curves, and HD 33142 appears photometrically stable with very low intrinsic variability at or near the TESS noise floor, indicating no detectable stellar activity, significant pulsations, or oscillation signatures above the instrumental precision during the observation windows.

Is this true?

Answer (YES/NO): NO